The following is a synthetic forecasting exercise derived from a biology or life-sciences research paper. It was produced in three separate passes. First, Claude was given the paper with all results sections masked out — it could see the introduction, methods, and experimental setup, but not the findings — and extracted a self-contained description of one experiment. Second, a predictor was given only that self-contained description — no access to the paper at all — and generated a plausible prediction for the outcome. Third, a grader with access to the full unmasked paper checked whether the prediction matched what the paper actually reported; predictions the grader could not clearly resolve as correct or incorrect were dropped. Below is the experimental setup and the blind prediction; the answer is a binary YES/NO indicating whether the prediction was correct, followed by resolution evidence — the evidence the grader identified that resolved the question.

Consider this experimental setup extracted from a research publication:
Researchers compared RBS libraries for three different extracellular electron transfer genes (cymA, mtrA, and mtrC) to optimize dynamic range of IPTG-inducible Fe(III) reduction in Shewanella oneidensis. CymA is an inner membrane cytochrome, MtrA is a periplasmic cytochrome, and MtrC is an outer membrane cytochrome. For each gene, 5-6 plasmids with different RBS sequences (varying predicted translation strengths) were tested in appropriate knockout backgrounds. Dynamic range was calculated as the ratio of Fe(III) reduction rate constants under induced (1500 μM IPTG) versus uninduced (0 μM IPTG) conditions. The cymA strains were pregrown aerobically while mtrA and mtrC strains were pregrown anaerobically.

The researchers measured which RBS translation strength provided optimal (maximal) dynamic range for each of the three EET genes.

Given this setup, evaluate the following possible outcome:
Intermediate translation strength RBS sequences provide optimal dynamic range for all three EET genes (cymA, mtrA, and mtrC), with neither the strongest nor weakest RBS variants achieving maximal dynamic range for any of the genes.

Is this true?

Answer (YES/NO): NO